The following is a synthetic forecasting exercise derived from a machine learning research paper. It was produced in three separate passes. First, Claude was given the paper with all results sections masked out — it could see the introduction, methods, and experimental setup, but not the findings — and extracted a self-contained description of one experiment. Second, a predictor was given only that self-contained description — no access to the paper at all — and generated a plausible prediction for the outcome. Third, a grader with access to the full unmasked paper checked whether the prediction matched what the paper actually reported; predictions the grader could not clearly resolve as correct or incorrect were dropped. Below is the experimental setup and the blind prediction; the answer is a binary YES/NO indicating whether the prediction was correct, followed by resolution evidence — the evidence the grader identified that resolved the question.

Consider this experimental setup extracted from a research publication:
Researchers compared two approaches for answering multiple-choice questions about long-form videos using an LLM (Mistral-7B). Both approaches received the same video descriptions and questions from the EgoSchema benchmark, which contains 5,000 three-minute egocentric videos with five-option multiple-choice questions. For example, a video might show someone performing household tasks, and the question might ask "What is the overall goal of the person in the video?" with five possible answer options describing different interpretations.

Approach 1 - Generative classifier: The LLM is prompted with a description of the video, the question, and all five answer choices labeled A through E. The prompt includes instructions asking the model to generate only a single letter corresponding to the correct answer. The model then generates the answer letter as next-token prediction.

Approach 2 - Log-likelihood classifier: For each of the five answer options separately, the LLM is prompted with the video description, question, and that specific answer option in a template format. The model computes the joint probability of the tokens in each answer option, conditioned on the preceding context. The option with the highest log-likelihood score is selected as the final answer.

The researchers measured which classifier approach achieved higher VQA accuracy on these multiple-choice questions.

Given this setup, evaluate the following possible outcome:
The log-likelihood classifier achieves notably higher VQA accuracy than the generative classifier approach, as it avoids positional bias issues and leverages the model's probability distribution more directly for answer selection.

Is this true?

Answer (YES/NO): NO